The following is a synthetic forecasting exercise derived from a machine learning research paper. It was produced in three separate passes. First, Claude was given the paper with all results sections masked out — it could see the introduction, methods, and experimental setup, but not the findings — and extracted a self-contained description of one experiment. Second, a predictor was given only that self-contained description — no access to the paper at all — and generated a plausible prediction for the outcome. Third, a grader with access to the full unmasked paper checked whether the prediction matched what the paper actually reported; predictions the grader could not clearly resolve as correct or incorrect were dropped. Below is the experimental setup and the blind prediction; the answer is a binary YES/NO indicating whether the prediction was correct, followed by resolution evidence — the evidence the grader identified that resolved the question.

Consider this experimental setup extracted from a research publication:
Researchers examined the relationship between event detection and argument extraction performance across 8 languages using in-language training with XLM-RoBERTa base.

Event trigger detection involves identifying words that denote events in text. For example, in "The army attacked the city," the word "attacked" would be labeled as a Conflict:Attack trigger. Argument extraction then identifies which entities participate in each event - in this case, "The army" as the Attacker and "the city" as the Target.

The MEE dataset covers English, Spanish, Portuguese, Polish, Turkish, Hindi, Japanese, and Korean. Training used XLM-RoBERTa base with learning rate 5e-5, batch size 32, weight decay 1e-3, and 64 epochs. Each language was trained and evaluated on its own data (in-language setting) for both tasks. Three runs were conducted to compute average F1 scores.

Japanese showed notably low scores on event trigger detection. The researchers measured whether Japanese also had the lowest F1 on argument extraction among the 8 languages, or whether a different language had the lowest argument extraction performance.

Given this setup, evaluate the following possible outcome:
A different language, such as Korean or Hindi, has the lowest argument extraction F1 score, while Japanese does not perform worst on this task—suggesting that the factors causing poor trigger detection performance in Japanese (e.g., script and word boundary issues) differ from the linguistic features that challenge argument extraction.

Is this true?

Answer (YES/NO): NO